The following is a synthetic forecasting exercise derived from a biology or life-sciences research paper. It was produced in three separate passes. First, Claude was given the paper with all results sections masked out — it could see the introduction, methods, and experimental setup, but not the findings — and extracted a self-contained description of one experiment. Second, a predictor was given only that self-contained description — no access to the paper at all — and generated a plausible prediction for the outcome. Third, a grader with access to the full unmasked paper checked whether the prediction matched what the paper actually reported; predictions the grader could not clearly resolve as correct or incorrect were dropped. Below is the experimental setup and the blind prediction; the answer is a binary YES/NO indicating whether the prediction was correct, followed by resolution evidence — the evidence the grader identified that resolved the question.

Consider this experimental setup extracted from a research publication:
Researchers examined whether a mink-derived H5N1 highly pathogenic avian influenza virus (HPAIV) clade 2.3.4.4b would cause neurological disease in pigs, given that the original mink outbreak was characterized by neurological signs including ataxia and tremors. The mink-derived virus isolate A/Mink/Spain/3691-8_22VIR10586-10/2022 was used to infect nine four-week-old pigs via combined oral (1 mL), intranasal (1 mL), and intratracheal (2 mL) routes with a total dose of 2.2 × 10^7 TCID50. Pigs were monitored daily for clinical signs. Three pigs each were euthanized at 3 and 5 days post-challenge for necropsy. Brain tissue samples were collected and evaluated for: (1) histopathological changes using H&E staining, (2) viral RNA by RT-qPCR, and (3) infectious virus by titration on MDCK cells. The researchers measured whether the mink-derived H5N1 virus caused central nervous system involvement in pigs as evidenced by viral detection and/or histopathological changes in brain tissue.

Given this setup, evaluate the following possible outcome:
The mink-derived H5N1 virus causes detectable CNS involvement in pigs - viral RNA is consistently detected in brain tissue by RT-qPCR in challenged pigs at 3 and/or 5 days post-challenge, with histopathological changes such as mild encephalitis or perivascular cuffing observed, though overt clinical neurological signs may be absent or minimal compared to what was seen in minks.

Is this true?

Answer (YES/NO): NO